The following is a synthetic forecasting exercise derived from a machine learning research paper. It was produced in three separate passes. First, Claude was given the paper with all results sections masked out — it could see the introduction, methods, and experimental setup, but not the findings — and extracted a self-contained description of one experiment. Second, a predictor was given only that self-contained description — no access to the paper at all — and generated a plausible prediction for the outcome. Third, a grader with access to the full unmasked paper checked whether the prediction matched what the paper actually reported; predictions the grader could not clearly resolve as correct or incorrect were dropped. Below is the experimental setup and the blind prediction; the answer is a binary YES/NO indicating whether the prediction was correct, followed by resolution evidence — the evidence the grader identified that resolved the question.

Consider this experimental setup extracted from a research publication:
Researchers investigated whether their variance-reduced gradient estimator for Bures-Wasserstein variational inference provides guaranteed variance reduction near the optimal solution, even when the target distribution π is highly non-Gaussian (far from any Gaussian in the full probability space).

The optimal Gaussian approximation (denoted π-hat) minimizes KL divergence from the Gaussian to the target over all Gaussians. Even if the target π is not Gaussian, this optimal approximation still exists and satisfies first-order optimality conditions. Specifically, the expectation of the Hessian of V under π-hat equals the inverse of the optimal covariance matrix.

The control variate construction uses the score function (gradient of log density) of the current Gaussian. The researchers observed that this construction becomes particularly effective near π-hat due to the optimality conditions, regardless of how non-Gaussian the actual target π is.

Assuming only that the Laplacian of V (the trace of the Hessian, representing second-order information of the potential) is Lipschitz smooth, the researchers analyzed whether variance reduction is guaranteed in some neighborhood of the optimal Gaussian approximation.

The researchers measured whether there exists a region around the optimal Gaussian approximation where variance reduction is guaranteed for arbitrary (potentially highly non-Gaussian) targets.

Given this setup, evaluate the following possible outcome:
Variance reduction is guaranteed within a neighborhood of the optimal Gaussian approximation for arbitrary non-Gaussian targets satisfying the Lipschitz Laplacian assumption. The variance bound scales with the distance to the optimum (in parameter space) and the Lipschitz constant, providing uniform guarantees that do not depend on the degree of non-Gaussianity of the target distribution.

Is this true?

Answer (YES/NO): YES